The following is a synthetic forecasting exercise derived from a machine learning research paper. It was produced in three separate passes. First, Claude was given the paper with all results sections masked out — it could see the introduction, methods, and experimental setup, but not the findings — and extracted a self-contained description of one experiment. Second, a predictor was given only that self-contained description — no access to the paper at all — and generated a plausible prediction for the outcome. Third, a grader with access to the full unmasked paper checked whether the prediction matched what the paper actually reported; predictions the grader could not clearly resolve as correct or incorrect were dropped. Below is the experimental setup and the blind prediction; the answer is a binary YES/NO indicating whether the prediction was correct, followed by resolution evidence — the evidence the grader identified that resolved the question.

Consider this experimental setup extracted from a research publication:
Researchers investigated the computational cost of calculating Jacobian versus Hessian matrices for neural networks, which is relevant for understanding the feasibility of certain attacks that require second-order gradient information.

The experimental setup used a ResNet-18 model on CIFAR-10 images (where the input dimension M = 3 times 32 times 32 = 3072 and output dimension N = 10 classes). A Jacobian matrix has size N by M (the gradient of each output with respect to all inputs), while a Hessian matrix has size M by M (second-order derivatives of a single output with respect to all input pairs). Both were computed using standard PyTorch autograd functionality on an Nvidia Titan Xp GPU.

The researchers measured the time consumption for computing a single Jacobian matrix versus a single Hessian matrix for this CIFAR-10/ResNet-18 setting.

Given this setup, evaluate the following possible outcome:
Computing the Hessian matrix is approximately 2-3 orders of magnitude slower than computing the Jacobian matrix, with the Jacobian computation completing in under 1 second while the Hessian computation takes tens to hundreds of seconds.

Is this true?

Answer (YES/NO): YES